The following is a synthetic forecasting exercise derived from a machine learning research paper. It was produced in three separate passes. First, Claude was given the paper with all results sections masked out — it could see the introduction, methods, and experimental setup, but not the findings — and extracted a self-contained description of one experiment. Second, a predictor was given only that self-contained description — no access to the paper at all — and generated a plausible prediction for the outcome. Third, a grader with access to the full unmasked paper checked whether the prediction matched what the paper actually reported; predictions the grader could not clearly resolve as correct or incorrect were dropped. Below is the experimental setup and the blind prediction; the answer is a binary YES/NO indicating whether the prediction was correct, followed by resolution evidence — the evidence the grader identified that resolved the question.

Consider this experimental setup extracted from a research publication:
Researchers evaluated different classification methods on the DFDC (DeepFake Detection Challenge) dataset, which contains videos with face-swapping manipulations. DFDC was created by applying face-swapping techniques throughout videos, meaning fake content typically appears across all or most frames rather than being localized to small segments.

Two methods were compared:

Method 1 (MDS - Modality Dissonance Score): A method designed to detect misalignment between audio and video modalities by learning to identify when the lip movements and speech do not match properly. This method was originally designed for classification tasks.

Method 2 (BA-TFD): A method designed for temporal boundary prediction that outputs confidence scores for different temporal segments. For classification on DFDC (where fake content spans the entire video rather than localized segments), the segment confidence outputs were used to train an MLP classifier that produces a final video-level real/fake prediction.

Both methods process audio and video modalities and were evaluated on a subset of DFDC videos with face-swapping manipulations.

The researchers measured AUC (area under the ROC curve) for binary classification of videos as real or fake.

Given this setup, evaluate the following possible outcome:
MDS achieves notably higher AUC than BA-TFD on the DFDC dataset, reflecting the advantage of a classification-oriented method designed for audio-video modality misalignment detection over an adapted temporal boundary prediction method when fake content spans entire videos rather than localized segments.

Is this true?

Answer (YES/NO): YES